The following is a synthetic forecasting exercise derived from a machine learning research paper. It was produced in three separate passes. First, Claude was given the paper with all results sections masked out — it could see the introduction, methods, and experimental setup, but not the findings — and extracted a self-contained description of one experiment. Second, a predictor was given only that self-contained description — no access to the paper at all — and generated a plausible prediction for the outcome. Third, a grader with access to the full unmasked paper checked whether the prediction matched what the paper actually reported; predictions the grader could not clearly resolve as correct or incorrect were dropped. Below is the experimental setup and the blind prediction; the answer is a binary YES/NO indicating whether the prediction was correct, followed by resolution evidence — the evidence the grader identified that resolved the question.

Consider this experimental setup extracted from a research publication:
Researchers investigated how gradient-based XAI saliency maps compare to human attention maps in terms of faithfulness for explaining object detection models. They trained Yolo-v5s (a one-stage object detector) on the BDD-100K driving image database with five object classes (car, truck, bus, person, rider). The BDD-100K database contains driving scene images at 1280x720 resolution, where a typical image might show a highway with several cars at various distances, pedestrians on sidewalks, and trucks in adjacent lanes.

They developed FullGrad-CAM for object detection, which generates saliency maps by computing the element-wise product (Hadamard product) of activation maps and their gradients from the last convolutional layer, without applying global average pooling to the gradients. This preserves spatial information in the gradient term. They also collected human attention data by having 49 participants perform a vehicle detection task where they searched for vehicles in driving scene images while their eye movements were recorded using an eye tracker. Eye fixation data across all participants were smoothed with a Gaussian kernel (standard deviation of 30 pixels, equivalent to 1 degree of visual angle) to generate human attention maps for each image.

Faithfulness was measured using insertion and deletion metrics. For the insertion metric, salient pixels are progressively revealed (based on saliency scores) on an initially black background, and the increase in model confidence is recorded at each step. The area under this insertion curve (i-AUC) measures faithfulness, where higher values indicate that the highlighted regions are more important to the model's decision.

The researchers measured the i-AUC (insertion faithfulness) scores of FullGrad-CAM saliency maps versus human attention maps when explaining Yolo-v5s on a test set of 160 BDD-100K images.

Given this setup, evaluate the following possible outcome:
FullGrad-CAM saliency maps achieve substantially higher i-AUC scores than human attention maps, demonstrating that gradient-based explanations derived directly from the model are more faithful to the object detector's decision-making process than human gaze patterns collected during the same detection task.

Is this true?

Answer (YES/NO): NO